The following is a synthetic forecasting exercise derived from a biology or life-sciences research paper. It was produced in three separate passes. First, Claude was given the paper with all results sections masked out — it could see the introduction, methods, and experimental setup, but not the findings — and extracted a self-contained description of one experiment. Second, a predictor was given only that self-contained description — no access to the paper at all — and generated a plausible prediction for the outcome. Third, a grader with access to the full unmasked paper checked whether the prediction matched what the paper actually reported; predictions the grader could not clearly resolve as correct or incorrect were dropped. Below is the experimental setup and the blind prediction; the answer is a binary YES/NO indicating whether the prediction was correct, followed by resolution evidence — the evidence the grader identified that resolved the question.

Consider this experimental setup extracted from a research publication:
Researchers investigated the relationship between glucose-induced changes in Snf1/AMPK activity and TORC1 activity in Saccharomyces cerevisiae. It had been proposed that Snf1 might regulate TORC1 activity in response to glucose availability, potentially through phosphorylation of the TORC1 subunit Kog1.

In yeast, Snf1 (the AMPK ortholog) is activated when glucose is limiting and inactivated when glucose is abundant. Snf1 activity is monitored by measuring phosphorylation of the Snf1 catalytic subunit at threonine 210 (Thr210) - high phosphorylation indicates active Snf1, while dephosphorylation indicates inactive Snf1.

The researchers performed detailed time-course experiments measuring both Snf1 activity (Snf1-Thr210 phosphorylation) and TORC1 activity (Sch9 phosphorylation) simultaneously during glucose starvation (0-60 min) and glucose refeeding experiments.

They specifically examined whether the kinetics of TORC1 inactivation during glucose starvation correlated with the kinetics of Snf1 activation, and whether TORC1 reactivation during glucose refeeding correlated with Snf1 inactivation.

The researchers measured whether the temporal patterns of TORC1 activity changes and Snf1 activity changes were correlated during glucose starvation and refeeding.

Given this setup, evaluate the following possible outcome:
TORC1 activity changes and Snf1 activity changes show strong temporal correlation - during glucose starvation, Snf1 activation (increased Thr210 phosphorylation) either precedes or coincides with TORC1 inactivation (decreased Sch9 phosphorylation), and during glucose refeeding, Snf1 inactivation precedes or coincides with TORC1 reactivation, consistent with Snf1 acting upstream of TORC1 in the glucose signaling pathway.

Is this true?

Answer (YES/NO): NO